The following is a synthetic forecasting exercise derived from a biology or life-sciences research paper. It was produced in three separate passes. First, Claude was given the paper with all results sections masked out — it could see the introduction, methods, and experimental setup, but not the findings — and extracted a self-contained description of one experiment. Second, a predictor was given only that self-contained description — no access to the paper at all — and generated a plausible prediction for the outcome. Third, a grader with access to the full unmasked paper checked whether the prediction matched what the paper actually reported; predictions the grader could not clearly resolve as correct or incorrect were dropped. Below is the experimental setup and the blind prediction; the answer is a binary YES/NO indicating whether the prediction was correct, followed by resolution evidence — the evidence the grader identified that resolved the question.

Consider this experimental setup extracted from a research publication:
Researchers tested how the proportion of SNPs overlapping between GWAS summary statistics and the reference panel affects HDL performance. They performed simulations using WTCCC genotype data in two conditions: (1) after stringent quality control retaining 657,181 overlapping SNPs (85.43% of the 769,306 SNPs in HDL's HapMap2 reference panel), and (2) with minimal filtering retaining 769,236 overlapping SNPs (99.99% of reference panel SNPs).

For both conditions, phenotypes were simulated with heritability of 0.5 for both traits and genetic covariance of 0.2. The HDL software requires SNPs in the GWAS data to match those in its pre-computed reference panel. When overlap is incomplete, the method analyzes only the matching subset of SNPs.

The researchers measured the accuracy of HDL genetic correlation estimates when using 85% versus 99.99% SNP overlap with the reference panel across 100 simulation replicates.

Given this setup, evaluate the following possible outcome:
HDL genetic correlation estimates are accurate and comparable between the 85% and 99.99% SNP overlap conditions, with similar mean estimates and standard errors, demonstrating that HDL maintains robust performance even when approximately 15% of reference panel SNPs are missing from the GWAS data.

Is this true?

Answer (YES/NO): NO